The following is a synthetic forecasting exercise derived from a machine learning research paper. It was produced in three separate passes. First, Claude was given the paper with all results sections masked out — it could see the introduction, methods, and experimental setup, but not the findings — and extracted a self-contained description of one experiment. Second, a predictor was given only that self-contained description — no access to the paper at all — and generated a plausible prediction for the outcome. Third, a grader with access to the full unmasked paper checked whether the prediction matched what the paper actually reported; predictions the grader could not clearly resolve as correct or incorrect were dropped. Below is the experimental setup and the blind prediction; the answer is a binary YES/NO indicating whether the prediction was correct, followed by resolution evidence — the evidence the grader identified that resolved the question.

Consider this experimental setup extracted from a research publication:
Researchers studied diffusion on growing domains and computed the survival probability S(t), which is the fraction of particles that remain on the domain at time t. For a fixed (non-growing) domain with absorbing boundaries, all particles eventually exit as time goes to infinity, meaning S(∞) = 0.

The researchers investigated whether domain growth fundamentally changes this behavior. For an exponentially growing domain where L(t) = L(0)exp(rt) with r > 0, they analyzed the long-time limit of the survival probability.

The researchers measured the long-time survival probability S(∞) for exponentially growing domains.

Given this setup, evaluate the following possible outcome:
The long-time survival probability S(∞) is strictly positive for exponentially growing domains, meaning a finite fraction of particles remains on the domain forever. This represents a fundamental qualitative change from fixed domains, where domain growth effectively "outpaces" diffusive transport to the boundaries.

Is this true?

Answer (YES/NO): YES